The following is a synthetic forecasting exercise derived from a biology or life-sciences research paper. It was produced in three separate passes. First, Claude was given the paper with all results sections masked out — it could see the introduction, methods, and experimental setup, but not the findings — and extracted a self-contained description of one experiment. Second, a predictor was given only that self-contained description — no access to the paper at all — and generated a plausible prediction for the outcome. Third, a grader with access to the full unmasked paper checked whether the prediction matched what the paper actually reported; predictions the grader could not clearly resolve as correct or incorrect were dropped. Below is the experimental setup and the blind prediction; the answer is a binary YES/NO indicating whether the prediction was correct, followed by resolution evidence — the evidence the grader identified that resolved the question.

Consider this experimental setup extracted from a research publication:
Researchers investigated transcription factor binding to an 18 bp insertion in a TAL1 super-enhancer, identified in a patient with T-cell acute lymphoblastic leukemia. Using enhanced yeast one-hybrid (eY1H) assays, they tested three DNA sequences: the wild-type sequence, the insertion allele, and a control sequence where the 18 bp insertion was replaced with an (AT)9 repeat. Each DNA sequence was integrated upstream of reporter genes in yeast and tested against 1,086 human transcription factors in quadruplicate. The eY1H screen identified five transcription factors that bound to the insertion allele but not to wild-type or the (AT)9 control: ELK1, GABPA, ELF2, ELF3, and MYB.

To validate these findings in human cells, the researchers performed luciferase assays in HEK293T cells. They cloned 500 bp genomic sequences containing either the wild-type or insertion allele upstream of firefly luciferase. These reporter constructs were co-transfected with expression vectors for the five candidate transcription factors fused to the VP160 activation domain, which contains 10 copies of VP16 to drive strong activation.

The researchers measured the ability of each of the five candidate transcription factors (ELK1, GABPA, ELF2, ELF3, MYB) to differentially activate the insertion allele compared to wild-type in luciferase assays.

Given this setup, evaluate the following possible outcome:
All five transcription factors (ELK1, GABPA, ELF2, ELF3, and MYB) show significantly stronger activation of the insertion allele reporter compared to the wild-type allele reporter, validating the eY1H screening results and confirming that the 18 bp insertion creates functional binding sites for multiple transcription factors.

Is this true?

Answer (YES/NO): NO